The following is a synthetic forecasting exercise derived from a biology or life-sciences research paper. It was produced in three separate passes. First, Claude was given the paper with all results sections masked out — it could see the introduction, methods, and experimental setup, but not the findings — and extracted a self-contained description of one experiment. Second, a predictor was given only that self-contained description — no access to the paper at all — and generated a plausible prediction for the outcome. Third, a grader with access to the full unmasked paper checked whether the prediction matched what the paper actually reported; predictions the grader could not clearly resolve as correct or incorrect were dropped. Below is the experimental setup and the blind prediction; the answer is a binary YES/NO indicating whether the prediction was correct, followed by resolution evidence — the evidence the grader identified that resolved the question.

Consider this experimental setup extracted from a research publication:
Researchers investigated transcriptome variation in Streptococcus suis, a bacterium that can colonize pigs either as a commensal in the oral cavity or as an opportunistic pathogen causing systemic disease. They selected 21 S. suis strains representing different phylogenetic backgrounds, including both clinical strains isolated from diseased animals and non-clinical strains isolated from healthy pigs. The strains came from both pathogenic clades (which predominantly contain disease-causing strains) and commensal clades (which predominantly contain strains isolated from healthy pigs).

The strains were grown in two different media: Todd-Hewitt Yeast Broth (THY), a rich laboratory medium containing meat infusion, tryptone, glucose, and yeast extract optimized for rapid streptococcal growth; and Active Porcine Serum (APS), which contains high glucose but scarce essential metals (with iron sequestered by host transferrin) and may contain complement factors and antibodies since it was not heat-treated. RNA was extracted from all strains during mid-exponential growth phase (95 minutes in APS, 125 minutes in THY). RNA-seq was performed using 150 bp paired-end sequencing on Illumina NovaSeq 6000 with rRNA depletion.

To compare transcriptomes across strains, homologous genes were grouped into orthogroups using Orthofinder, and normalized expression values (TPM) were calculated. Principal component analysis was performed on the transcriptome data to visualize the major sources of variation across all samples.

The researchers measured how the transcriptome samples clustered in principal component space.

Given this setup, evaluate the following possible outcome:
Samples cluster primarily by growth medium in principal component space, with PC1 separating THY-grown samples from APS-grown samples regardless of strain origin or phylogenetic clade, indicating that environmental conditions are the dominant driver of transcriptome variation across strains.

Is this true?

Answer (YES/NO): NO